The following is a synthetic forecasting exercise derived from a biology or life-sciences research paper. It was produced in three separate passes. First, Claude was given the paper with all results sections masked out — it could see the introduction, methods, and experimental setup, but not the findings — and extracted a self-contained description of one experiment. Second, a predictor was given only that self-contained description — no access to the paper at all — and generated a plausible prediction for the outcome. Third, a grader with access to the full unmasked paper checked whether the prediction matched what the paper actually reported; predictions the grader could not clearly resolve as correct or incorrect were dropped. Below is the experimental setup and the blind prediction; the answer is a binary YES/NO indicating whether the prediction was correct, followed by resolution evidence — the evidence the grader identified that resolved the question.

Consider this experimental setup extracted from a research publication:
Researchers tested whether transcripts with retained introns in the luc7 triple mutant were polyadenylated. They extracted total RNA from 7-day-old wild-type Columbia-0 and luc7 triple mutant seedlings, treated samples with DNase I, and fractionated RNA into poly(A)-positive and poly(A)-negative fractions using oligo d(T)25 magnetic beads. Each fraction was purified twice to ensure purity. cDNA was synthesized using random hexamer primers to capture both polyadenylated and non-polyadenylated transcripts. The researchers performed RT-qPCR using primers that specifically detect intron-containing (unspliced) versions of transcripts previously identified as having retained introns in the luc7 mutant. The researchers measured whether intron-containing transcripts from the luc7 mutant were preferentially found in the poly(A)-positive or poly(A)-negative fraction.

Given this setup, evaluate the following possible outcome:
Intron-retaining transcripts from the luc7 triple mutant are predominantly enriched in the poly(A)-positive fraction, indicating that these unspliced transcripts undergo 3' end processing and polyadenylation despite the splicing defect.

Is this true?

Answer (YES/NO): NO